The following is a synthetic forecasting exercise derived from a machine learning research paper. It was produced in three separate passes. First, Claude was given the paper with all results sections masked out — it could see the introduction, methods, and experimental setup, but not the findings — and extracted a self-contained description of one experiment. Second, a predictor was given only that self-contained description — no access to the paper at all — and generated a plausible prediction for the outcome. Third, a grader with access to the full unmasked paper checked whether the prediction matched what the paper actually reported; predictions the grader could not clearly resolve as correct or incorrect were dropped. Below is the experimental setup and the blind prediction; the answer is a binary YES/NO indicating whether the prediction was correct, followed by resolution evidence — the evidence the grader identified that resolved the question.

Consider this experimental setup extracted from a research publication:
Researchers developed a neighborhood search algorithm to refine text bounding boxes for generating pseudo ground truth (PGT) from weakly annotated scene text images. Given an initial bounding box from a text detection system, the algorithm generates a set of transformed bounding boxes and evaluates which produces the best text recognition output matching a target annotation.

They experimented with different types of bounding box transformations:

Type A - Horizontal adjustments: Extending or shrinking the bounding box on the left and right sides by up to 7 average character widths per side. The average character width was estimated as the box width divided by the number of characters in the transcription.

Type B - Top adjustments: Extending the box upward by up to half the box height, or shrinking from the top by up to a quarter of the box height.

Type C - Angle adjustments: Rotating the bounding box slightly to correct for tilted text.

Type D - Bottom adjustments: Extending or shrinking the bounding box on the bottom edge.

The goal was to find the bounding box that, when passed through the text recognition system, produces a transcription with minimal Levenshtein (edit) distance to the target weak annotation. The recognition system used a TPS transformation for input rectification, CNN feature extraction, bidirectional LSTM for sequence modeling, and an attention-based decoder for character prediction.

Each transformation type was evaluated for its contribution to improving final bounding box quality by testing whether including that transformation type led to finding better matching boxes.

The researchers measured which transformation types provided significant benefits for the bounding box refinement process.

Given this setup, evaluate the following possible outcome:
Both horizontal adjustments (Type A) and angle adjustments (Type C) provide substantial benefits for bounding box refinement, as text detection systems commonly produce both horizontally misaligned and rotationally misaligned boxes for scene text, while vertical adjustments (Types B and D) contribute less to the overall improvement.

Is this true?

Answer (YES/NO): NO